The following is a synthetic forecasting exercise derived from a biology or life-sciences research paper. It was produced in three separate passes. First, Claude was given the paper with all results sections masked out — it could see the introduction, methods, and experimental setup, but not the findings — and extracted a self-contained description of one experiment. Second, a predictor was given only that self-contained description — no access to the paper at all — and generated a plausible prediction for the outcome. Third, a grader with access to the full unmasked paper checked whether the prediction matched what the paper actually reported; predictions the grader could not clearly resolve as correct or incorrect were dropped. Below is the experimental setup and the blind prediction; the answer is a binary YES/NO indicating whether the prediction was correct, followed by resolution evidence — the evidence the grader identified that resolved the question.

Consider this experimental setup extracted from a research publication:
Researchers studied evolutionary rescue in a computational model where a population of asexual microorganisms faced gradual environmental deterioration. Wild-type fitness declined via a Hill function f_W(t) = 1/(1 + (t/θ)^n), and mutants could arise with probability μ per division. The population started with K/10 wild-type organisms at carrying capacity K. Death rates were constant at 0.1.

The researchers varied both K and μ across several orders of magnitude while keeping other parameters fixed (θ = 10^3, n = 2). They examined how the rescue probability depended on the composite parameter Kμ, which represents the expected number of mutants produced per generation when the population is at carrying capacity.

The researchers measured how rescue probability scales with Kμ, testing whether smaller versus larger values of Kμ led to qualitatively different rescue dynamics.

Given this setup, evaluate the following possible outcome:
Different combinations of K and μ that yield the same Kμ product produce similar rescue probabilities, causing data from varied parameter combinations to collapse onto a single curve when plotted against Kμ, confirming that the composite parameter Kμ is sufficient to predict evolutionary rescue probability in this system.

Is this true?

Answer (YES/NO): YES